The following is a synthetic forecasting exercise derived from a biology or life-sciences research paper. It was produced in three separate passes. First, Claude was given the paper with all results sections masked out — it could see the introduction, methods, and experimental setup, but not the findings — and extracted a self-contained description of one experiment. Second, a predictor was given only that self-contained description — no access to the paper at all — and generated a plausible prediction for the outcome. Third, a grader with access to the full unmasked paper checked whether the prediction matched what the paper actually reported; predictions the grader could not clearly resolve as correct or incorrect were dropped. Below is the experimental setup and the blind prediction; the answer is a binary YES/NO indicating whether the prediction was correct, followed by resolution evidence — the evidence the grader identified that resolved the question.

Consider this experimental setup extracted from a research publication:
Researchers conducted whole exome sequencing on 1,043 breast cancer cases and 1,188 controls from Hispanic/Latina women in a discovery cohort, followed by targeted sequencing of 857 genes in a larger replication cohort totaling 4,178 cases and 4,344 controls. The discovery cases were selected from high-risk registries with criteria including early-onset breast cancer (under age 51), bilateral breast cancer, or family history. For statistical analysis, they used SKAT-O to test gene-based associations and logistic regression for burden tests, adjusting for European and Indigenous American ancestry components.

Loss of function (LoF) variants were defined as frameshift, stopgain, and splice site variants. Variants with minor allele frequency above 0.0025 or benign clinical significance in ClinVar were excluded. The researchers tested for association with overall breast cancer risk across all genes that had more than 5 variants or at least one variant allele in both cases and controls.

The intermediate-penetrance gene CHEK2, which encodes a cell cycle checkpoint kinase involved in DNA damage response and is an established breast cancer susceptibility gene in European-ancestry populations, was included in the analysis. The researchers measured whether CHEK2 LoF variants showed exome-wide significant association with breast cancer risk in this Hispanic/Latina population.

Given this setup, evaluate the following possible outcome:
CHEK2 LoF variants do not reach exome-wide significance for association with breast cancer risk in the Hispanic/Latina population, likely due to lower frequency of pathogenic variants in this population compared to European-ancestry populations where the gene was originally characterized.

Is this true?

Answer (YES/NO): YES